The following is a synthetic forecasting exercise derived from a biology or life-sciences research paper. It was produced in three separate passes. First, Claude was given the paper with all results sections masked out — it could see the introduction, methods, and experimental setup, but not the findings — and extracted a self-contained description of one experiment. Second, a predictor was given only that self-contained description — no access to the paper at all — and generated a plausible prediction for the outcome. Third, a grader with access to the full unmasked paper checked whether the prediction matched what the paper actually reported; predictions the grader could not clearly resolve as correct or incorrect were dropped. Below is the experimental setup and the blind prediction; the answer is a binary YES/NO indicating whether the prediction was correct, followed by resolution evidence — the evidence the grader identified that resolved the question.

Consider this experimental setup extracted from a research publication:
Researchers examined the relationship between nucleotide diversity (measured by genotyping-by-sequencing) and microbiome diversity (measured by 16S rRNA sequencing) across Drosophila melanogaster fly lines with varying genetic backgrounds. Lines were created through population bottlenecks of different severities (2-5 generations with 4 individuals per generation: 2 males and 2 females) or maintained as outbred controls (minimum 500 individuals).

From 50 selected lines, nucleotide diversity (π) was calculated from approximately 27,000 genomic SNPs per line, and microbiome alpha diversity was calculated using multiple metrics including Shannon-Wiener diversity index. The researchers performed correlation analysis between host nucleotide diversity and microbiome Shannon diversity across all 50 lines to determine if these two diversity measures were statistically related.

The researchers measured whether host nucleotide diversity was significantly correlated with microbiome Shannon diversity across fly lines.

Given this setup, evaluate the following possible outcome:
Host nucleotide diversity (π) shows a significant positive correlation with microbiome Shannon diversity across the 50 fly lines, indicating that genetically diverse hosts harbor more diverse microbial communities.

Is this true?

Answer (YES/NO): YES